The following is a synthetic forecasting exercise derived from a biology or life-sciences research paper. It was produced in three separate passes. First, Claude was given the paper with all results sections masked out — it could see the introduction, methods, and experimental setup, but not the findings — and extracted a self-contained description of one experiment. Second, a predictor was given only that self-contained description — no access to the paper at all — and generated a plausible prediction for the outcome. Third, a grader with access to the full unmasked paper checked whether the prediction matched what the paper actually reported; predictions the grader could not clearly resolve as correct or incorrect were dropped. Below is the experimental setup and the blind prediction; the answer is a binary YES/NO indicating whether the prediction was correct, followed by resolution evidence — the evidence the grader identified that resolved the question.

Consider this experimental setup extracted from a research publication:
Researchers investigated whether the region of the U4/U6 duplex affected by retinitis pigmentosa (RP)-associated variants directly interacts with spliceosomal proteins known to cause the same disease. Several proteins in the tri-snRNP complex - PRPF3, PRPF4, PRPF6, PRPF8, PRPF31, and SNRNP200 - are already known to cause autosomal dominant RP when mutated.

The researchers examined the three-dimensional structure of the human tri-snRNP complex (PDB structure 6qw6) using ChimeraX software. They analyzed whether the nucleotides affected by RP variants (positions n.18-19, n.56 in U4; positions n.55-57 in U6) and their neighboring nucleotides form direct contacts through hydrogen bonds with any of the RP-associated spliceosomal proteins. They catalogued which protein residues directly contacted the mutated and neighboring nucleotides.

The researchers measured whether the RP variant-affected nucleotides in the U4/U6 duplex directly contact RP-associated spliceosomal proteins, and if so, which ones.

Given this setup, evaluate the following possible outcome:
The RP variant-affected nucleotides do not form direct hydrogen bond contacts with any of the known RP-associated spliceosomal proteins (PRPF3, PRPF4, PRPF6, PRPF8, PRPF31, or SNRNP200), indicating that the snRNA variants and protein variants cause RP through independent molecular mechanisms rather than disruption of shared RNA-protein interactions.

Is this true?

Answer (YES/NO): NO